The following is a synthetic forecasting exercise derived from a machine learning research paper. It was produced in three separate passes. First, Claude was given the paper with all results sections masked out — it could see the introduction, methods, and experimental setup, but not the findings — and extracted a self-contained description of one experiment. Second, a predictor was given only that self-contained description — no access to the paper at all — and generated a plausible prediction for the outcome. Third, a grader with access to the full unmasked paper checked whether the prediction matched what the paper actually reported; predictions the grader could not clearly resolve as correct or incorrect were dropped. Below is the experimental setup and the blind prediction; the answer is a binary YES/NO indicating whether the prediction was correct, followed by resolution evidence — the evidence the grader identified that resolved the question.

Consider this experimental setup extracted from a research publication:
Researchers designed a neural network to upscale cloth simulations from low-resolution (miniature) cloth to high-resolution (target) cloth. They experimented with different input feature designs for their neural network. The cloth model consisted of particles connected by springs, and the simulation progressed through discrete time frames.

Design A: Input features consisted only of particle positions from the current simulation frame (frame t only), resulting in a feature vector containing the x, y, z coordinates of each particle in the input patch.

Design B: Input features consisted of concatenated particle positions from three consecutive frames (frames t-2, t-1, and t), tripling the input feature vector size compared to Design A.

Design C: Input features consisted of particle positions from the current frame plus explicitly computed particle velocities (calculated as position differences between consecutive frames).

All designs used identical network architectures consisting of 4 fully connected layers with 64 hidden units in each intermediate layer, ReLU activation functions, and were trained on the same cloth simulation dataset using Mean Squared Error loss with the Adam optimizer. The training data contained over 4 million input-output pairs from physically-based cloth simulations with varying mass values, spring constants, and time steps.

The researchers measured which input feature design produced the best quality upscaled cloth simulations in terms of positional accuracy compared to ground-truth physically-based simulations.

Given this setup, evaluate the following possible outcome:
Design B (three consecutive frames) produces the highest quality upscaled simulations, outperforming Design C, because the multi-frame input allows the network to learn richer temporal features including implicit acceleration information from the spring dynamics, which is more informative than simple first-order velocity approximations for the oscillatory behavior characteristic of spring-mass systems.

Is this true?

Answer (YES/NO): YES